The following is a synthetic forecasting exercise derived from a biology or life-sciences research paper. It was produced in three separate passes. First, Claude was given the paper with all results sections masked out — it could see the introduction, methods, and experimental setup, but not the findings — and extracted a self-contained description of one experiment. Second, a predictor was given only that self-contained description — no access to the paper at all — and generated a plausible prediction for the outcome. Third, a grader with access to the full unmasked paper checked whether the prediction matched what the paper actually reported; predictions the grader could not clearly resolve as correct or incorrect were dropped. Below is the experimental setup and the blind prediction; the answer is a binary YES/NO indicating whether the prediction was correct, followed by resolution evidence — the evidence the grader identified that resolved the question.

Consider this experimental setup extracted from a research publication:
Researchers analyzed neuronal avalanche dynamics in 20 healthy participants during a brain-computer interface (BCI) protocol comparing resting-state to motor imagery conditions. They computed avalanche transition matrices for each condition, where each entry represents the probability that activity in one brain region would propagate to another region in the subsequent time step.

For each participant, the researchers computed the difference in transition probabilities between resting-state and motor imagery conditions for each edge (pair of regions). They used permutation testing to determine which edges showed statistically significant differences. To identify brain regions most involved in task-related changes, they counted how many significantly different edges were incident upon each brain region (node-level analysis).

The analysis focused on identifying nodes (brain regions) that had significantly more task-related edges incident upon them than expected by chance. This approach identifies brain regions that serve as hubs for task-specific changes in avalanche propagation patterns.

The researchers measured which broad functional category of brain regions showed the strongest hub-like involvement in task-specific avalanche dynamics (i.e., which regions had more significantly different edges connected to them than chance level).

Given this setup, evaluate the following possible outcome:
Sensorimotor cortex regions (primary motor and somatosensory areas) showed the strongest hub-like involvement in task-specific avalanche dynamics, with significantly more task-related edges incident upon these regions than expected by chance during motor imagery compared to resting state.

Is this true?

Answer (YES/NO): NO